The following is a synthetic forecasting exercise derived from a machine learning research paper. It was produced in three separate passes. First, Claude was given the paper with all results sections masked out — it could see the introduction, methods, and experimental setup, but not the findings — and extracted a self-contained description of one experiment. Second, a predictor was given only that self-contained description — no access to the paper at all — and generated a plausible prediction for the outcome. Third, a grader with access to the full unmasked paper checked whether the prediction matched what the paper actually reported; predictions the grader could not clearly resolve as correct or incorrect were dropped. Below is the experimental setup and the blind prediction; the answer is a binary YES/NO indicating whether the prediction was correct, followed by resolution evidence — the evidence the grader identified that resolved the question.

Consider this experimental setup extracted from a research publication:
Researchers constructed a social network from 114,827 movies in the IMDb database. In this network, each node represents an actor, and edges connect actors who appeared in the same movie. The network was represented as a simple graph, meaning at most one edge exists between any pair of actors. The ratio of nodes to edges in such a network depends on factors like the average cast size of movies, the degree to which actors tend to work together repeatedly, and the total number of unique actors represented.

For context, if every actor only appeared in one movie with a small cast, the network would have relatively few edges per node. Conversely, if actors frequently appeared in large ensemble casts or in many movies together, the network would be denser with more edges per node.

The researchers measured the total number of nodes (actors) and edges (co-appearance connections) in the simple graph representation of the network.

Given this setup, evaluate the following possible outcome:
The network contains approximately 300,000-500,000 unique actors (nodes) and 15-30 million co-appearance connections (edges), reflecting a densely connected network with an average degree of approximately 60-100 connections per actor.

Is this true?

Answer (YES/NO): NO